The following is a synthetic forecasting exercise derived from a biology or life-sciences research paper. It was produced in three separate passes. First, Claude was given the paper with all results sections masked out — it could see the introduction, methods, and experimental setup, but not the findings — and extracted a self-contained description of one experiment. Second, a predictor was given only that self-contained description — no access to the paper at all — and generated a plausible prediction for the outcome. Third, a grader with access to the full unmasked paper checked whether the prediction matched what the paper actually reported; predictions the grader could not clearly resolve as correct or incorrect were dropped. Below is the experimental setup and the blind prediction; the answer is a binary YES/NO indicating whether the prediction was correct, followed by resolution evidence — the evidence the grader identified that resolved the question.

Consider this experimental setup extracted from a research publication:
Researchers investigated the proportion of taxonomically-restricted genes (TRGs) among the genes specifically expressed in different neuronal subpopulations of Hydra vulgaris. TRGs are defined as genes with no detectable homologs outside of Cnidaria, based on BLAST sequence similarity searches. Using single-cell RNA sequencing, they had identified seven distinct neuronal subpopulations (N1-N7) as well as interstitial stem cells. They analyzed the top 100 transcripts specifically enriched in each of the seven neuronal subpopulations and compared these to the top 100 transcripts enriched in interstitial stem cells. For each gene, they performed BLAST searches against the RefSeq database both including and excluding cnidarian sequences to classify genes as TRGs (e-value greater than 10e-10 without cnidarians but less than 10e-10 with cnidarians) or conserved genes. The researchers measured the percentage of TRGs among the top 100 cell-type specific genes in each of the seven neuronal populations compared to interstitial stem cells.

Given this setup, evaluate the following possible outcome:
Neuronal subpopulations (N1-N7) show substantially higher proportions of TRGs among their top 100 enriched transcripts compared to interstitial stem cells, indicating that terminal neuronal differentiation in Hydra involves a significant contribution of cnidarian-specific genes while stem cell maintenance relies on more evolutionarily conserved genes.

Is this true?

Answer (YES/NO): YES